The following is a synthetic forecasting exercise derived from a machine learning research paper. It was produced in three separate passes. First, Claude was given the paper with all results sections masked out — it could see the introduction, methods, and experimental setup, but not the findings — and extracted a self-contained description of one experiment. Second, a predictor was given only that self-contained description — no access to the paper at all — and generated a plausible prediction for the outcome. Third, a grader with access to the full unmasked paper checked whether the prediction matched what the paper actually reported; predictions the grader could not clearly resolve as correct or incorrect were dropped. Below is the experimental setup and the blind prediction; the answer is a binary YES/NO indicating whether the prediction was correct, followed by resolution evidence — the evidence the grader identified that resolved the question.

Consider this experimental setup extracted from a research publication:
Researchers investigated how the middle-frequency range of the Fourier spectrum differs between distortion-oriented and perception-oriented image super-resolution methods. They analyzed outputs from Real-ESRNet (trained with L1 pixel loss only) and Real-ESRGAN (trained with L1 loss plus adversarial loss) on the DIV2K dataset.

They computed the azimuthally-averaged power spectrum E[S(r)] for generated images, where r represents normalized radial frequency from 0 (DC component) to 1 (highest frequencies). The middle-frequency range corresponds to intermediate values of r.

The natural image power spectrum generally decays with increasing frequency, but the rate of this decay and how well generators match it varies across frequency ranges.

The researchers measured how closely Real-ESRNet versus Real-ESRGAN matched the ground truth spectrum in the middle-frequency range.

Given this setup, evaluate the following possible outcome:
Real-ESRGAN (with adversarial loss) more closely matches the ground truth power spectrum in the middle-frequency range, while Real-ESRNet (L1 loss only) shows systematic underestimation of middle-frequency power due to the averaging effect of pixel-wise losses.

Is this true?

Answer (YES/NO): YES